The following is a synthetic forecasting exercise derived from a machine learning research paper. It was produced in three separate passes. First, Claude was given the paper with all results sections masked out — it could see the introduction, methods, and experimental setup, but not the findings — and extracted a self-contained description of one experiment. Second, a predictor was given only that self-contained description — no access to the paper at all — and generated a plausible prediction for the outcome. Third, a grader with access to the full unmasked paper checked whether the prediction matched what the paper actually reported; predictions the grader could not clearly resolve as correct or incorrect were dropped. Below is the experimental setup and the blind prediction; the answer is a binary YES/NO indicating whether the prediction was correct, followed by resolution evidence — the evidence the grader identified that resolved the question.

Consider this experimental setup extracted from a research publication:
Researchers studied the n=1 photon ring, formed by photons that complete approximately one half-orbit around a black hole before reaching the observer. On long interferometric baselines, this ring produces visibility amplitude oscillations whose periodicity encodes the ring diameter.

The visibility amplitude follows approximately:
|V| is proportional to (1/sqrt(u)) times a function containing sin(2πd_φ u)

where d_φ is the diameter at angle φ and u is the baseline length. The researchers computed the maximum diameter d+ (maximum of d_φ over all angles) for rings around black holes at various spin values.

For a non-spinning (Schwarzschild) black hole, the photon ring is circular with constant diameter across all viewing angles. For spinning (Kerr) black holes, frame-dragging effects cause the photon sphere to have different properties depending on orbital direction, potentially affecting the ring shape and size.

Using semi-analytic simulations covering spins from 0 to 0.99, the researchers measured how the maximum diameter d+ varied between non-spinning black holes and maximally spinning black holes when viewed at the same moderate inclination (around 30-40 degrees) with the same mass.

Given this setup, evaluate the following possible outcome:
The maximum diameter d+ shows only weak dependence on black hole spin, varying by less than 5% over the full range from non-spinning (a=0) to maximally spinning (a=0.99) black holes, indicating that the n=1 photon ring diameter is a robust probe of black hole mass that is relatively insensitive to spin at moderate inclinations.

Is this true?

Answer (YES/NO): NO